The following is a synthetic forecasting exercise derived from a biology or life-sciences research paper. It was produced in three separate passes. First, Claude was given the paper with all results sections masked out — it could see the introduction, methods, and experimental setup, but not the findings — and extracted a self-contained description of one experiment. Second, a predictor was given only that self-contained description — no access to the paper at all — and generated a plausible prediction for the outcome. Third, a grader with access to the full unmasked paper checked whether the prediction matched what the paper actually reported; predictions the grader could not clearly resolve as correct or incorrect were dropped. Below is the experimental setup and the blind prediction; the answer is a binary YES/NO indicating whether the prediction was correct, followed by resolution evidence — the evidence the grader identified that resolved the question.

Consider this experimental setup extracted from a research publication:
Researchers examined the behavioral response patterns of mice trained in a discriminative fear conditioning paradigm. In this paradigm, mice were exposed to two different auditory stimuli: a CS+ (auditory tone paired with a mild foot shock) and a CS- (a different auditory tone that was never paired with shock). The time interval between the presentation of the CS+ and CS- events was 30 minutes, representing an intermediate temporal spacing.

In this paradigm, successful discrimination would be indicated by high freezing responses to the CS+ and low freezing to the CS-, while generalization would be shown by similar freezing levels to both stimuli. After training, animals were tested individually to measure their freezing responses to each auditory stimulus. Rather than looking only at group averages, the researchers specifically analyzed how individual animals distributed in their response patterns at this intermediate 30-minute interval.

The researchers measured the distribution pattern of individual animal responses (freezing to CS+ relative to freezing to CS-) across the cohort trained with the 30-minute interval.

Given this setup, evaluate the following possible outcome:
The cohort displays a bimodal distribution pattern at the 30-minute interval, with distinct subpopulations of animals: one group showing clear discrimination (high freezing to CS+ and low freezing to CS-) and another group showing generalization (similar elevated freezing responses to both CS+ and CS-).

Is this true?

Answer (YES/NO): NO